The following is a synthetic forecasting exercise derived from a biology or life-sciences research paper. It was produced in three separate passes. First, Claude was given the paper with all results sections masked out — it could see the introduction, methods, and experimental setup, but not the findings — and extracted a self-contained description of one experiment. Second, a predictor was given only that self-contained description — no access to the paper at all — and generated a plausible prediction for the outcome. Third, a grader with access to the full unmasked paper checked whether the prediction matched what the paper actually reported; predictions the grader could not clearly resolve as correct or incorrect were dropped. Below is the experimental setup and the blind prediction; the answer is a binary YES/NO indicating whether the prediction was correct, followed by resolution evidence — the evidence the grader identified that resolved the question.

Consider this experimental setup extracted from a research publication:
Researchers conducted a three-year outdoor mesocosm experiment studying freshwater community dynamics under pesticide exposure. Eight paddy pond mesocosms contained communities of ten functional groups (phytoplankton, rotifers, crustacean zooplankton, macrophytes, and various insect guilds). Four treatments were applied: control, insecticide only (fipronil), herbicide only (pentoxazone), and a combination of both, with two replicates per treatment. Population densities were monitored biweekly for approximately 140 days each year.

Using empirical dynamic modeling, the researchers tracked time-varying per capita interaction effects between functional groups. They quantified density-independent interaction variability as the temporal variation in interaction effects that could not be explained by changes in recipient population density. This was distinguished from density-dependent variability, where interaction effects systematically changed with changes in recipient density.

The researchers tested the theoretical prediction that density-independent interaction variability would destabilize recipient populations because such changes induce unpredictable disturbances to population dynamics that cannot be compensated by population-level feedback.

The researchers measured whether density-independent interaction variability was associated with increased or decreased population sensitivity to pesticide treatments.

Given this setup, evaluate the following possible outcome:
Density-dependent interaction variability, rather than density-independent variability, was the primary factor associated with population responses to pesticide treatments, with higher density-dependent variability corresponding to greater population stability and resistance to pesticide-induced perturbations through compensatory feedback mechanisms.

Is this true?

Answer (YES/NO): NO